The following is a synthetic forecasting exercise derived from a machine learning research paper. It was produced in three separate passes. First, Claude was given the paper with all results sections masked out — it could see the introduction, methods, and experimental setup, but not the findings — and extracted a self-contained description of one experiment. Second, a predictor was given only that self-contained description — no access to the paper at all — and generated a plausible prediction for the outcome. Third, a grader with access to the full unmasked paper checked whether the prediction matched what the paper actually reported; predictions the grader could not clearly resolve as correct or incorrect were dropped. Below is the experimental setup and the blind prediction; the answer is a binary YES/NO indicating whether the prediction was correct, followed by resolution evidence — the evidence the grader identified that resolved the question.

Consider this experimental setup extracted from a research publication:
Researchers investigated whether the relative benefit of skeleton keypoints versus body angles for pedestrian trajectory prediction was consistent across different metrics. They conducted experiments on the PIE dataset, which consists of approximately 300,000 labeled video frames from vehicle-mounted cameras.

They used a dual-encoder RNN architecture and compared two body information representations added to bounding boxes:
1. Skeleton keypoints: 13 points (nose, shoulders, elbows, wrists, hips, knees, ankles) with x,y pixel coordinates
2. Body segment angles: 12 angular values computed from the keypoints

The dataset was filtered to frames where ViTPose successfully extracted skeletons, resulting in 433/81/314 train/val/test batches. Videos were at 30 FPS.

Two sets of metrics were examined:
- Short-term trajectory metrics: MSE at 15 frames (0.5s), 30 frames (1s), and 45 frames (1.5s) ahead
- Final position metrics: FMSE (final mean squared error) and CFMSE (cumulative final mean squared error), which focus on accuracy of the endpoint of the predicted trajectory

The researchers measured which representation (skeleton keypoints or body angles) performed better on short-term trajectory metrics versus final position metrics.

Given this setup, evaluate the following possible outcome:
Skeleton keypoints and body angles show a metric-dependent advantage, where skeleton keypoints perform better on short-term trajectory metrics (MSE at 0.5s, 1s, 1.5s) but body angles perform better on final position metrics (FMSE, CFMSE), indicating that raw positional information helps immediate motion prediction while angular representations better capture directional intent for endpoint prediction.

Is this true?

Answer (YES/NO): YES